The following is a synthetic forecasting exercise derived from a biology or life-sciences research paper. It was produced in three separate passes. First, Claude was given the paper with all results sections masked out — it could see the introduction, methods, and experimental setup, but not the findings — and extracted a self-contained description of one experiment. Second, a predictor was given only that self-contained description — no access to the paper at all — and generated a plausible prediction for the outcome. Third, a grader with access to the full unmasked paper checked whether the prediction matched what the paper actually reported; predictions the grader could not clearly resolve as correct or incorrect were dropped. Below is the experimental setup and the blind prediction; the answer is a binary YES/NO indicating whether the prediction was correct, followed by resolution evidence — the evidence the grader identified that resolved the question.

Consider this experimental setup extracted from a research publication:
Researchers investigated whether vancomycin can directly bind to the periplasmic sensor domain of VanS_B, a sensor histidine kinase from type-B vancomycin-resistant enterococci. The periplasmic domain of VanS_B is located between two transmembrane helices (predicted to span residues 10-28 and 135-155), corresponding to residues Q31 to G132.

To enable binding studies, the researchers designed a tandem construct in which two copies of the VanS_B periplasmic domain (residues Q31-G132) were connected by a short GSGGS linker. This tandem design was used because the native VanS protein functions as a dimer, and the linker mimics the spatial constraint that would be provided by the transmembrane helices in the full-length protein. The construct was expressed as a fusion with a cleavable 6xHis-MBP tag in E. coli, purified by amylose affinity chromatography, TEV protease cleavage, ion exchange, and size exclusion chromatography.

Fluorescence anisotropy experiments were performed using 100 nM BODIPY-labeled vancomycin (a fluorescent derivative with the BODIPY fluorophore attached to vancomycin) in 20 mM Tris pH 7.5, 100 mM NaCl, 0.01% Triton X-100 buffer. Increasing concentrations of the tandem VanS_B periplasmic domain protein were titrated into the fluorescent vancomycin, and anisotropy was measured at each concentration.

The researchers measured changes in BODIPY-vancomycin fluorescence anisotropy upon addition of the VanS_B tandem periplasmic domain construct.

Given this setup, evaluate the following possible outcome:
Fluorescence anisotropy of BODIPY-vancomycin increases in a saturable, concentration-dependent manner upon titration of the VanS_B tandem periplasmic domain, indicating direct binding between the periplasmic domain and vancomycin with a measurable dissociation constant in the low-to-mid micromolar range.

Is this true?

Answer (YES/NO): YES